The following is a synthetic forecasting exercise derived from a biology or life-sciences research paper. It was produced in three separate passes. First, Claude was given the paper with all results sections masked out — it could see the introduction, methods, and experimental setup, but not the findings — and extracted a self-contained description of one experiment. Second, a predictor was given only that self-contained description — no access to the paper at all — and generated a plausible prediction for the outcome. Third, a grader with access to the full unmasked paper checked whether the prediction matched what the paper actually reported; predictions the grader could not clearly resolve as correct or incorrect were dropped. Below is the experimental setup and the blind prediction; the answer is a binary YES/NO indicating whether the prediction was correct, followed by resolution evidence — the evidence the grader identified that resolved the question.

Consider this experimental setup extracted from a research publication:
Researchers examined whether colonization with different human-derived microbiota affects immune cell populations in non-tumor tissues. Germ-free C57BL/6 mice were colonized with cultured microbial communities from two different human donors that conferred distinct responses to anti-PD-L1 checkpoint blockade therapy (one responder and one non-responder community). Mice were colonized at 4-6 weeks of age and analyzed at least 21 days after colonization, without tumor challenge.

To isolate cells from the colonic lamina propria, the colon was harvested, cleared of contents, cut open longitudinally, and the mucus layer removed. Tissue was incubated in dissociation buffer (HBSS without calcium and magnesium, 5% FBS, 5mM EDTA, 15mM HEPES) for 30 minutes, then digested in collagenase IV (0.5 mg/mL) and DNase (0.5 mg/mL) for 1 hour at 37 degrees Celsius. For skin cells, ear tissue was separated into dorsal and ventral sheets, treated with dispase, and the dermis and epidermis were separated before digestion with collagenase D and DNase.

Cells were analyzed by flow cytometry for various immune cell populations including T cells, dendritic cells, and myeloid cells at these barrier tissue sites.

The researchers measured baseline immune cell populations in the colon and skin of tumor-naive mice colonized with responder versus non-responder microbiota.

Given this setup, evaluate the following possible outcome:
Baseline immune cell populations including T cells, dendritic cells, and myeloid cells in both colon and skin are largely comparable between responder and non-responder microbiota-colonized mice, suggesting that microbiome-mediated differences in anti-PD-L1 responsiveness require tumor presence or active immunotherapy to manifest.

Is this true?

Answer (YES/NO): NO